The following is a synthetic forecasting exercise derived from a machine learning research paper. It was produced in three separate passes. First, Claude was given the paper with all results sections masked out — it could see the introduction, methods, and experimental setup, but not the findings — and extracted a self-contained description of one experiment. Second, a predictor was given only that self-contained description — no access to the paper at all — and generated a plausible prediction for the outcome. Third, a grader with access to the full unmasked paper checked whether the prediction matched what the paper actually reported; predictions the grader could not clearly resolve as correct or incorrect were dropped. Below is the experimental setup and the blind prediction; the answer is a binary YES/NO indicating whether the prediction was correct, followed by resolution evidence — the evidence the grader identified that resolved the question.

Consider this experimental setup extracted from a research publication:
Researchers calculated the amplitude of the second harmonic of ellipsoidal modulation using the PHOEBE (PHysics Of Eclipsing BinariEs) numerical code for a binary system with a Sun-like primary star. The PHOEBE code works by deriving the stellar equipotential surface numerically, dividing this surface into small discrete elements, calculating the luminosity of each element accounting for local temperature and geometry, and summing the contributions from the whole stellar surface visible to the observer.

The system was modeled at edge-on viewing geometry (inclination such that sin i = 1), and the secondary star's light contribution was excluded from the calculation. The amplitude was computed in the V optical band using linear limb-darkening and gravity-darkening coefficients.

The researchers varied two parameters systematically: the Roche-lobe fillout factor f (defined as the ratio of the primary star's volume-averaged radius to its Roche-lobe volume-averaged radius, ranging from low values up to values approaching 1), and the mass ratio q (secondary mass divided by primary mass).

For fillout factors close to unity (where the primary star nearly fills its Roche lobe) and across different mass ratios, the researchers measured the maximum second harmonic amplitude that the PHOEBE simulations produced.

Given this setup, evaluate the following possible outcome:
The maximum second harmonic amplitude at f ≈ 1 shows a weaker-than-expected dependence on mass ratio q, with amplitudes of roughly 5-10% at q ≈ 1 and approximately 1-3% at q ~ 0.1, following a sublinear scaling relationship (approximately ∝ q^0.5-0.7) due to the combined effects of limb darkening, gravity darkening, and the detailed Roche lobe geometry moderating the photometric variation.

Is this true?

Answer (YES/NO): NO